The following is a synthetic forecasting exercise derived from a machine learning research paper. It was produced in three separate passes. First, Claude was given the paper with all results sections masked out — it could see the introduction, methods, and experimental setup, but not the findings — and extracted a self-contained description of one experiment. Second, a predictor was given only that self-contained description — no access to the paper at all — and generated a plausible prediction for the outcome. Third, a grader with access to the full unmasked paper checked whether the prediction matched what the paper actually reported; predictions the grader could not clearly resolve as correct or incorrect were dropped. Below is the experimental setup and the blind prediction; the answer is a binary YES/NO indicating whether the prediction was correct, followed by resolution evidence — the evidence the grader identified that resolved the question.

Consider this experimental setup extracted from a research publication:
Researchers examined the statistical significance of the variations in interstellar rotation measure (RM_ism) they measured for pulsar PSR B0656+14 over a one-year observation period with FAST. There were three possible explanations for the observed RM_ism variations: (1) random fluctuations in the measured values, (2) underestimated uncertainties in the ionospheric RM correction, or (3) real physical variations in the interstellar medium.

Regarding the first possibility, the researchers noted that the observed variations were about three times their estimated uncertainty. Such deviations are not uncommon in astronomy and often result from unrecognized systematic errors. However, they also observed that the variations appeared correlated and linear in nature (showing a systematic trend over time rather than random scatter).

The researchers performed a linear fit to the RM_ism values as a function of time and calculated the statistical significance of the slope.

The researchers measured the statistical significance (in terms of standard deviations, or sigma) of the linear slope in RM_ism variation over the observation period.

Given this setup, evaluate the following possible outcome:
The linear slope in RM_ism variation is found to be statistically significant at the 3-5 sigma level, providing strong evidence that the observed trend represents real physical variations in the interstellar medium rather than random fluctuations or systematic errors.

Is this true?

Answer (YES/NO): YES